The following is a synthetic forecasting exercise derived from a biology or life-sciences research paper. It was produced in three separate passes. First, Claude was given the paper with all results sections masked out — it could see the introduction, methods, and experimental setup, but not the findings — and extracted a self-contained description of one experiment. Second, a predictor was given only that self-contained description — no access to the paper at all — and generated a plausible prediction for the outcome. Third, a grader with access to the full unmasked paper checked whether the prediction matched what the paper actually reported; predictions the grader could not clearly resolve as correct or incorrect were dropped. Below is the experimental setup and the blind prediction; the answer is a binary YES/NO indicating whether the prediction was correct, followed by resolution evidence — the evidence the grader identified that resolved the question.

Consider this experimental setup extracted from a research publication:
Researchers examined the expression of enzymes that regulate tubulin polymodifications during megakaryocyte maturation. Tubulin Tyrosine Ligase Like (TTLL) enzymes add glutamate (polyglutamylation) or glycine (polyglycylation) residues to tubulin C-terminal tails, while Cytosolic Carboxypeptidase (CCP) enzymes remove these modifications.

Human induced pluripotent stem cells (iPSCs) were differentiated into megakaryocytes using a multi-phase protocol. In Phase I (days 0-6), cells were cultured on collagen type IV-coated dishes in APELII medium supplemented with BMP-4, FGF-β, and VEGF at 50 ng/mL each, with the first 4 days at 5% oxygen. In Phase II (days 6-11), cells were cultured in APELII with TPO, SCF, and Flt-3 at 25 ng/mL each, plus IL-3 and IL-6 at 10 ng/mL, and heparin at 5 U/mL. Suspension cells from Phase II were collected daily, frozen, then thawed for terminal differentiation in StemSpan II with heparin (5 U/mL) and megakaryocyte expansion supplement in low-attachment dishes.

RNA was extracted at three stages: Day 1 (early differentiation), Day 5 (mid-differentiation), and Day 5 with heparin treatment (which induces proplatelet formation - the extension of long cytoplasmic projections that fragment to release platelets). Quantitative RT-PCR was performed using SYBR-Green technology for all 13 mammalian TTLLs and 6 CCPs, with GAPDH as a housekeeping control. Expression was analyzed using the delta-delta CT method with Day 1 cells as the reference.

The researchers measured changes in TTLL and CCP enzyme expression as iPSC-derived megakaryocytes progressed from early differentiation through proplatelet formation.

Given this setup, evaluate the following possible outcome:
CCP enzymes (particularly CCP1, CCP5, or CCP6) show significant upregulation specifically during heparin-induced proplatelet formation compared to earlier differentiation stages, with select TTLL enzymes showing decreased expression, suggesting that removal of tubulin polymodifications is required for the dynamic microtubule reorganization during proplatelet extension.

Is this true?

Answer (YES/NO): NO